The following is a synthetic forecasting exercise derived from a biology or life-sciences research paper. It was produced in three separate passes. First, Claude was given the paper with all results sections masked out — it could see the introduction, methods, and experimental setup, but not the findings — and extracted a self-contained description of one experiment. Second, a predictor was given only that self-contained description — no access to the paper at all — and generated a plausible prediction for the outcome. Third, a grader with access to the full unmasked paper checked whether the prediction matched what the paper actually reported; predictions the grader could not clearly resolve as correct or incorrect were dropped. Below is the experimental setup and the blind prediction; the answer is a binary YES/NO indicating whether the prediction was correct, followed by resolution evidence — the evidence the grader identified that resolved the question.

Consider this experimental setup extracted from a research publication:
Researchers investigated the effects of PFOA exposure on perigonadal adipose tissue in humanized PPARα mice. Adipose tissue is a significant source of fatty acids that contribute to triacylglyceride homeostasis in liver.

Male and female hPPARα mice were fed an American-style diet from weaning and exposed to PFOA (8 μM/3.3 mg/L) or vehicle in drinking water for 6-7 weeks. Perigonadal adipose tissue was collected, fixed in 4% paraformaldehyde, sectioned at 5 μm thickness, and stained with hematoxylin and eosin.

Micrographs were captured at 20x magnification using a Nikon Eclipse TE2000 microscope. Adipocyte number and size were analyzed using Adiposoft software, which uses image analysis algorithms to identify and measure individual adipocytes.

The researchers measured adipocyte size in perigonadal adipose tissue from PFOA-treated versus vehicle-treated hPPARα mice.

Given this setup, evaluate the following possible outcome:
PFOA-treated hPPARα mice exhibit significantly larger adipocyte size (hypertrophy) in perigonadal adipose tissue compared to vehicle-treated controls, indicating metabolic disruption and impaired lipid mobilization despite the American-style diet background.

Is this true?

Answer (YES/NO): NO